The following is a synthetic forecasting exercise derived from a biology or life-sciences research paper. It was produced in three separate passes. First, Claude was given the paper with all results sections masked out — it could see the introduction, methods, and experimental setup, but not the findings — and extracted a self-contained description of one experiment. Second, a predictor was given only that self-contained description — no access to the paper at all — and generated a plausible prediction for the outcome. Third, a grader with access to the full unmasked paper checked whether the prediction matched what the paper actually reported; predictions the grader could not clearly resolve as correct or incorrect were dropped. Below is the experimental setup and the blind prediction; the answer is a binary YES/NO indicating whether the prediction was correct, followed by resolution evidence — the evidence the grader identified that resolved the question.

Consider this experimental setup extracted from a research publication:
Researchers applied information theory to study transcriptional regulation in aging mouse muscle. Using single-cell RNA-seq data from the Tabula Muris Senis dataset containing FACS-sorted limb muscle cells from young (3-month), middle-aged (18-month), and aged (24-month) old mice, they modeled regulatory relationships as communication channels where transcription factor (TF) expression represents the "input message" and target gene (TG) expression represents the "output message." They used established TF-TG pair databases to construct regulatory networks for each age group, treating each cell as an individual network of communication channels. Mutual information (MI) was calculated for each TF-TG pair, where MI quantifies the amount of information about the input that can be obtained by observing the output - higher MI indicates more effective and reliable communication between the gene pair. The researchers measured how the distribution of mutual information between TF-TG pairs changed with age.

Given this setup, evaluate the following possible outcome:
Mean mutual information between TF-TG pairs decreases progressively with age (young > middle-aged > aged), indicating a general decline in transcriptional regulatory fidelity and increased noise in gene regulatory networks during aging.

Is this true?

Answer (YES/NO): YES